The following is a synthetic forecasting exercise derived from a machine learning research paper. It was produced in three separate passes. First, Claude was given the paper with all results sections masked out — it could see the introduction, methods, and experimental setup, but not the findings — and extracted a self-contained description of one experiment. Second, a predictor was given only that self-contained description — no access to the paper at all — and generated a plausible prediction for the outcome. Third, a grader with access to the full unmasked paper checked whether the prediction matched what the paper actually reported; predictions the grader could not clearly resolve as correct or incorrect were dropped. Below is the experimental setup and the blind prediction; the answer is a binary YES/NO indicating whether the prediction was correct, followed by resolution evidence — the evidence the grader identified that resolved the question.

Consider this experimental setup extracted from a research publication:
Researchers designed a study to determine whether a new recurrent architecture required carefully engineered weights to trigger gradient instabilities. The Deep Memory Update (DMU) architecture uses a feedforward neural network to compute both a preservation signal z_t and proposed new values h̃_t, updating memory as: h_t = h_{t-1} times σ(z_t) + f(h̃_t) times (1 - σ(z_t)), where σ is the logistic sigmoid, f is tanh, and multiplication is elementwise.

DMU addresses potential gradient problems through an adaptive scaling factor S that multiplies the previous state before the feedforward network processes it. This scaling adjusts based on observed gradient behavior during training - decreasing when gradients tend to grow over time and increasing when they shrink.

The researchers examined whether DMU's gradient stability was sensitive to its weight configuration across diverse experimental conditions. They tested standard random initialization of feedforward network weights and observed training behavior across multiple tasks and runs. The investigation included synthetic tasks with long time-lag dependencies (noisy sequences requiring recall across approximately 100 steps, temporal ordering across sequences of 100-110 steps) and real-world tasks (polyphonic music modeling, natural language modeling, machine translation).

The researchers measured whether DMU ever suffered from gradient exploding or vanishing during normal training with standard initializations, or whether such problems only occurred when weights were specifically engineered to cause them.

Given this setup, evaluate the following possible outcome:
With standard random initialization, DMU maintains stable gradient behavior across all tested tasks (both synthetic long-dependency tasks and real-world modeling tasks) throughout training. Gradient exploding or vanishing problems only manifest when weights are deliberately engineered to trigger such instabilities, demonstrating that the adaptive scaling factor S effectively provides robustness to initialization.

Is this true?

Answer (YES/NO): NO